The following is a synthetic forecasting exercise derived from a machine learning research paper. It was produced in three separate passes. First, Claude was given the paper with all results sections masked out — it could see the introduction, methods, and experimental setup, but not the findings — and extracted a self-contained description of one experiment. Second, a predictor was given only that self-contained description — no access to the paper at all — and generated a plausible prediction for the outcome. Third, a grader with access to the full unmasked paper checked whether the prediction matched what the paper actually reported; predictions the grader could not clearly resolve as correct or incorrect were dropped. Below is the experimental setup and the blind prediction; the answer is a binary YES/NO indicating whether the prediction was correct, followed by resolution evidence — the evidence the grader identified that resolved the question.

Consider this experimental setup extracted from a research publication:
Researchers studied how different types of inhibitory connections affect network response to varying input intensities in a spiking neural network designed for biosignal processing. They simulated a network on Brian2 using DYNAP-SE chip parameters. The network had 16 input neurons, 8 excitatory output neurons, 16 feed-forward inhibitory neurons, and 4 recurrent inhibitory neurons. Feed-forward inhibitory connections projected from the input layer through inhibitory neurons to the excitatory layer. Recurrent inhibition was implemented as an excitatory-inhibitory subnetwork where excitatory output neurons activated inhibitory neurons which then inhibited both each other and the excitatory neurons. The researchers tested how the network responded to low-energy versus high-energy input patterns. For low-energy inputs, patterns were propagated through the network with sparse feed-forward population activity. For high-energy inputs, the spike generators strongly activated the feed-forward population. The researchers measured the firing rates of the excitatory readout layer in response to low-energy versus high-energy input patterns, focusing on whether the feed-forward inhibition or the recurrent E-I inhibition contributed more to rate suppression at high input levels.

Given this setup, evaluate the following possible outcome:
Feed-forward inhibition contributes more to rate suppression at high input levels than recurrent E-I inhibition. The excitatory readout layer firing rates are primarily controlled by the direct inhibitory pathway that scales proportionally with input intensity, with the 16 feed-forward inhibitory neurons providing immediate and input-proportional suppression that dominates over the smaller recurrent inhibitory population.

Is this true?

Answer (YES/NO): YES